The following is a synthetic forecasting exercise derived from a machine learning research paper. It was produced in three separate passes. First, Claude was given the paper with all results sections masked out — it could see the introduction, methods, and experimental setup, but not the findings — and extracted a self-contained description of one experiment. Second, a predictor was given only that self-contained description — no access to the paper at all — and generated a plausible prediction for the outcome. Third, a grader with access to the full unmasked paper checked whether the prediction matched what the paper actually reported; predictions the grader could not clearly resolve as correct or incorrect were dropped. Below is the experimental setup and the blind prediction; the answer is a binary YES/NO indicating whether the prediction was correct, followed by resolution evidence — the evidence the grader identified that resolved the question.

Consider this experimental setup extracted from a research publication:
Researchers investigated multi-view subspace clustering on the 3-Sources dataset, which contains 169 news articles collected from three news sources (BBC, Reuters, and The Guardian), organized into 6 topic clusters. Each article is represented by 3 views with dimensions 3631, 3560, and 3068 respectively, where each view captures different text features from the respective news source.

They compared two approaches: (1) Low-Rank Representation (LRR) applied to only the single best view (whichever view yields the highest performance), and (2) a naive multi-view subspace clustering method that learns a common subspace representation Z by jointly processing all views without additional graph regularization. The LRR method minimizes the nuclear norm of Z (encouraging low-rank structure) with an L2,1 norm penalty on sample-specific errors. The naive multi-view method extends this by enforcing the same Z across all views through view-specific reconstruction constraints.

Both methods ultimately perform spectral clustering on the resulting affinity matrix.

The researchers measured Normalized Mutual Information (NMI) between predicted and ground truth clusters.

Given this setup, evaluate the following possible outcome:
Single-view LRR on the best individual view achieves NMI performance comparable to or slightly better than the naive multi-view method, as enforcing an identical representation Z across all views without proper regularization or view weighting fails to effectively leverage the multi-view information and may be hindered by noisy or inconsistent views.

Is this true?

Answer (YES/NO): YES